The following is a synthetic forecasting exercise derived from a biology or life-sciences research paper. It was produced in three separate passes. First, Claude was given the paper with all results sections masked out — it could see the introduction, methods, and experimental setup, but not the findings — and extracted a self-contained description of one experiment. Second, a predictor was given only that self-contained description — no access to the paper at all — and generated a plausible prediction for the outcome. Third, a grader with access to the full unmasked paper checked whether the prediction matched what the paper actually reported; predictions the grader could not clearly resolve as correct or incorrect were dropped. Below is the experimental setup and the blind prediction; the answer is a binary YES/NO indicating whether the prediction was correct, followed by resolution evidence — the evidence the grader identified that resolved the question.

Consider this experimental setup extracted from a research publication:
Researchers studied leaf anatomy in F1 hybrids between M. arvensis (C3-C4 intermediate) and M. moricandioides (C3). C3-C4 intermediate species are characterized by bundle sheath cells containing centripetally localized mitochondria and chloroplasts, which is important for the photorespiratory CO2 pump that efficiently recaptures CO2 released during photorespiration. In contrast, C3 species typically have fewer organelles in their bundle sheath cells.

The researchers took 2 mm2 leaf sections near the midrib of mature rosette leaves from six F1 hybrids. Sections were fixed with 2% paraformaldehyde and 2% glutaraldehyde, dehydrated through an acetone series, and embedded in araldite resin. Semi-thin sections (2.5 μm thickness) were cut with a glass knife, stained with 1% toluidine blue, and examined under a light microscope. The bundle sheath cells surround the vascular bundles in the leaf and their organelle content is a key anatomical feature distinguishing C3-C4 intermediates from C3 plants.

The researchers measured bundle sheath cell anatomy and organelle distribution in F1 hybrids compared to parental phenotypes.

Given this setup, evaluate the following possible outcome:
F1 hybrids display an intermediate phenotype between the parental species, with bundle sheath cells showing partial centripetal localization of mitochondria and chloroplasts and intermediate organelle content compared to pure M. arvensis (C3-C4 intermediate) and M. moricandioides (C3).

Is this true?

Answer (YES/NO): NO